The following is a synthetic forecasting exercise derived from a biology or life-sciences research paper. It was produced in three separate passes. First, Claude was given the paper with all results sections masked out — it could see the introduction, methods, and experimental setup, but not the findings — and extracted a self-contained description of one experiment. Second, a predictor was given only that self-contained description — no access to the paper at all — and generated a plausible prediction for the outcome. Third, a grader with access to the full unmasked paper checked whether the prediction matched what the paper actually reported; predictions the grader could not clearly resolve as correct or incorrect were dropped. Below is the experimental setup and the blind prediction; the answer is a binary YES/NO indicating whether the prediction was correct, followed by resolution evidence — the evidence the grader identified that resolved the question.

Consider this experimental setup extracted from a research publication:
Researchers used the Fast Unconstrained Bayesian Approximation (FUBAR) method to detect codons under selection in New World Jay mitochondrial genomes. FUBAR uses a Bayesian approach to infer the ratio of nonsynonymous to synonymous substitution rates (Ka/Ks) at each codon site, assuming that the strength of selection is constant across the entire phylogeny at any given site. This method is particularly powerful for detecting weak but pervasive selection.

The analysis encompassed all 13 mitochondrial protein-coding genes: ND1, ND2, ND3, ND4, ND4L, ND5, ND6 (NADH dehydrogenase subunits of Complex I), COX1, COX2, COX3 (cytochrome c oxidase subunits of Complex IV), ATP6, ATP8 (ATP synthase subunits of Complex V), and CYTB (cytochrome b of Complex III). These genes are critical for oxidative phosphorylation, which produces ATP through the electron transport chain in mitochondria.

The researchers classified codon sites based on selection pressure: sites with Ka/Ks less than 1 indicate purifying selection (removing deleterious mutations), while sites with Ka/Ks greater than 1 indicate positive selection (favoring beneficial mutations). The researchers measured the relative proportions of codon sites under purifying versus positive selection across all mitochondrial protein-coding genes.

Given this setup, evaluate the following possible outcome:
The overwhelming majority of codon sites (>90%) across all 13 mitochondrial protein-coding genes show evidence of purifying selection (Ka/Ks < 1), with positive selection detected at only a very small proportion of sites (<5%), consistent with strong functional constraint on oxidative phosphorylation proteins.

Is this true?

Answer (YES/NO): NO